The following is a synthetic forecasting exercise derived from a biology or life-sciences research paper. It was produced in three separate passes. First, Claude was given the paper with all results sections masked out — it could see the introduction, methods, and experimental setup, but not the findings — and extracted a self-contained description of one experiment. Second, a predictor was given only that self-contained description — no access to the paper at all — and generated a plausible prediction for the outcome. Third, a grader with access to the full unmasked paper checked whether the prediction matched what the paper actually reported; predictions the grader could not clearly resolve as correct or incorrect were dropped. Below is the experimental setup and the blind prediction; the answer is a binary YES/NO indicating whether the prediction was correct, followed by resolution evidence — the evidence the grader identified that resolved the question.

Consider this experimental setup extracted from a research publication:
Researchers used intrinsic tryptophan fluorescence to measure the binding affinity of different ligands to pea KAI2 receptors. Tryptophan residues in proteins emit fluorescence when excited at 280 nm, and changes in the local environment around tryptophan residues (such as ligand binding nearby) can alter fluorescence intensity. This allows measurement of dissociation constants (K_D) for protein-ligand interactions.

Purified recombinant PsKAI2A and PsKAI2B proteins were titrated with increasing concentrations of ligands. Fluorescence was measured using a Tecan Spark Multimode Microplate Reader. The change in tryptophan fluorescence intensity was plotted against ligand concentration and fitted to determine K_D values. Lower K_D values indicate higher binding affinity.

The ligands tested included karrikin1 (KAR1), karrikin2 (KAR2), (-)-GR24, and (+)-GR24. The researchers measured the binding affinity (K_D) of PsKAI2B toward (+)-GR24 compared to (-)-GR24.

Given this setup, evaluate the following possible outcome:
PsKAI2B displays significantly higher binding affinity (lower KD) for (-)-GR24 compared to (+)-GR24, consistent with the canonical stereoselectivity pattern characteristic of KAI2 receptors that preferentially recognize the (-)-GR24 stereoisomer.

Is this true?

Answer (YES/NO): YES